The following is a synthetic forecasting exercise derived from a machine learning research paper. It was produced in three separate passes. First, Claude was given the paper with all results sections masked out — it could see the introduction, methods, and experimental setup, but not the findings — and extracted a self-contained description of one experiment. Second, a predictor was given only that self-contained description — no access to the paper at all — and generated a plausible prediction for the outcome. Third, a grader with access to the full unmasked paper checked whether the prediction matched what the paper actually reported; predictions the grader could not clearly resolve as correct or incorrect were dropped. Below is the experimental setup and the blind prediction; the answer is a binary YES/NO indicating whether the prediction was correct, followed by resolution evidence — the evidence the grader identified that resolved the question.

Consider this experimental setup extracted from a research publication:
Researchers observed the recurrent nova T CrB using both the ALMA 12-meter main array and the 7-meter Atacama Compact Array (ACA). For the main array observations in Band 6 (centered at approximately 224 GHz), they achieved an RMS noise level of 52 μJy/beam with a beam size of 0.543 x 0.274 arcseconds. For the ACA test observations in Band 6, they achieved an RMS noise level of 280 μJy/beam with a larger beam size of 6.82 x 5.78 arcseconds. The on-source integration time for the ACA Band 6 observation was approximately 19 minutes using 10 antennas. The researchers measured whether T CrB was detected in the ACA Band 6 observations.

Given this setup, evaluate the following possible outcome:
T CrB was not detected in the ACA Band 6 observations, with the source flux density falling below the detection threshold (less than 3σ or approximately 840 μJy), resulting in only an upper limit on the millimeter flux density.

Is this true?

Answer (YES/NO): YES